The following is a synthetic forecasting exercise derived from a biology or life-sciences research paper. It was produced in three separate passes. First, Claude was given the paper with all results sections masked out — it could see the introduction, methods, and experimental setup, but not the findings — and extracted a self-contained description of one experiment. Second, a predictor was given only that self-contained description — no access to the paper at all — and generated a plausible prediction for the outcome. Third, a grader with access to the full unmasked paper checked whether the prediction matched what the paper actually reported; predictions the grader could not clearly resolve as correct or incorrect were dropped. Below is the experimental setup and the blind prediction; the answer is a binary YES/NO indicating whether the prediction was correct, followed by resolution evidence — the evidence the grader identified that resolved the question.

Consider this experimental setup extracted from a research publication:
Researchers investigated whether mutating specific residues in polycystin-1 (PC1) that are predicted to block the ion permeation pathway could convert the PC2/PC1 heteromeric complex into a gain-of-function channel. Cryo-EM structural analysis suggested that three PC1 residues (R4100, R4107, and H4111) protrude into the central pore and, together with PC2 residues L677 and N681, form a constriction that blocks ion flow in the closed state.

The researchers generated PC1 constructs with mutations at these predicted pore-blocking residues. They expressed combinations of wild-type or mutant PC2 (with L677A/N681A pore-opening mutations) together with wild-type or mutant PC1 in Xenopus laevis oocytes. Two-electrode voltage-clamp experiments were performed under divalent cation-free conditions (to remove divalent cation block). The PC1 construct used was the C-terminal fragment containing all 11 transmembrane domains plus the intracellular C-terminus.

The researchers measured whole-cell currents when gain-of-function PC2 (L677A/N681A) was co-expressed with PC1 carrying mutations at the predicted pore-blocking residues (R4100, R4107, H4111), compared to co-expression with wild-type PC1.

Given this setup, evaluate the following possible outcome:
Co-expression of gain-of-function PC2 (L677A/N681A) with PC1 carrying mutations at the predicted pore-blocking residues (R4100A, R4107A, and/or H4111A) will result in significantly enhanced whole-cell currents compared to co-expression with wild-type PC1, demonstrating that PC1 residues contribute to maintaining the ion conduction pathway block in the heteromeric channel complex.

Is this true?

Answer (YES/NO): YES